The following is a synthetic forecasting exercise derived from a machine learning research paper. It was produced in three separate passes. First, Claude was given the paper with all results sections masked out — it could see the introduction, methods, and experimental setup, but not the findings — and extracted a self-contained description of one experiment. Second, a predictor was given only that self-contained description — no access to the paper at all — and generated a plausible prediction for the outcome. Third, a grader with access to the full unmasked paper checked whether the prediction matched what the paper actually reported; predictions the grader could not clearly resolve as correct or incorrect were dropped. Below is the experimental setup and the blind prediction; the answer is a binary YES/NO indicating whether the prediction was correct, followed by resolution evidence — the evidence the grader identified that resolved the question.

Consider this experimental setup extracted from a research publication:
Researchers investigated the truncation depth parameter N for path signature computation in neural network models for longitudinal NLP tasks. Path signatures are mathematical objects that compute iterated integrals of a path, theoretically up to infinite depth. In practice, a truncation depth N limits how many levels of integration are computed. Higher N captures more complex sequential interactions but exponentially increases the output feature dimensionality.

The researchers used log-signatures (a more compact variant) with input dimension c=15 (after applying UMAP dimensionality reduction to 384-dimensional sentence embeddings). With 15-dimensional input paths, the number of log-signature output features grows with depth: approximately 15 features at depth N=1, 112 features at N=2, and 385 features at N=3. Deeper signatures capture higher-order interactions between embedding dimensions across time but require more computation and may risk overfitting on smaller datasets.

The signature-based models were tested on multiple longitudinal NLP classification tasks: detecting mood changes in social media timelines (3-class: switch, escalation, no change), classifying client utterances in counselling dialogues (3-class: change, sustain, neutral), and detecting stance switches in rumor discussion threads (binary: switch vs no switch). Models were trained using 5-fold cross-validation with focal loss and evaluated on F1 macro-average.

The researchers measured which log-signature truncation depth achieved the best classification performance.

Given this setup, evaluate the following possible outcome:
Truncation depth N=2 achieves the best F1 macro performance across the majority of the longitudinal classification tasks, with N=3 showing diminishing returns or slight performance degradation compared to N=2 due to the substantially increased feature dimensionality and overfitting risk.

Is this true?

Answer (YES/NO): NO